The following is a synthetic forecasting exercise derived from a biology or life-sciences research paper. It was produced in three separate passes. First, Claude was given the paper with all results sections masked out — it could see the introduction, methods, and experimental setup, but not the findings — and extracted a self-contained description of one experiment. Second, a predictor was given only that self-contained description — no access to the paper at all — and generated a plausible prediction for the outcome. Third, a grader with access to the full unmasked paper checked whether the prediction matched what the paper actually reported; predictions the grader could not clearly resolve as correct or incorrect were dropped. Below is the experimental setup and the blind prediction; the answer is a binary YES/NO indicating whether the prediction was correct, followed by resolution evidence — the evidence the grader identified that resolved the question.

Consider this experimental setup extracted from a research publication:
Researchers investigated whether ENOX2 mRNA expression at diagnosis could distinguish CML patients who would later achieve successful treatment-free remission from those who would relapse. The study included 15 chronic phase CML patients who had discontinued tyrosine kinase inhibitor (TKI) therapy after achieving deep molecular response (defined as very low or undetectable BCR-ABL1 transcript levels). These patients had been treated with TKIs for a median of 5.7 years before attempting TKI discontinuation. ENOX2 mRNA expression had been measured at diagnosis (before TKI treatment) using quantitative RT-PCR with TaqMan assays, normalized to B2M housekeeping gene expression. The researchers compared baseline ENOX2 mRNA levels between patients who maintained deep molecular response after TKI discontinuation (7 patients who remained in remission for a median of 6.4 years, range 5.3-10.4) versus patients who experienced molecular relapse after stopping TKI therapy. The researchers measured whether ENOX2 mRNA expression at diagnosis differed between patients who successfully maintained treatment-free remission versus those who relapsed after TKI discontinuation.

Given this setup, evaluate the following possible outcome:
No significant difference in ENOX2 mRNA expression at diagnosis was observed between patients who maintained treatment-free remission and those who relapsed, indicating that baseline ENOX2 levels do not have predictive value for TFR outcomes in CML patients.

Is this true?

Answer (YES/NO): YES